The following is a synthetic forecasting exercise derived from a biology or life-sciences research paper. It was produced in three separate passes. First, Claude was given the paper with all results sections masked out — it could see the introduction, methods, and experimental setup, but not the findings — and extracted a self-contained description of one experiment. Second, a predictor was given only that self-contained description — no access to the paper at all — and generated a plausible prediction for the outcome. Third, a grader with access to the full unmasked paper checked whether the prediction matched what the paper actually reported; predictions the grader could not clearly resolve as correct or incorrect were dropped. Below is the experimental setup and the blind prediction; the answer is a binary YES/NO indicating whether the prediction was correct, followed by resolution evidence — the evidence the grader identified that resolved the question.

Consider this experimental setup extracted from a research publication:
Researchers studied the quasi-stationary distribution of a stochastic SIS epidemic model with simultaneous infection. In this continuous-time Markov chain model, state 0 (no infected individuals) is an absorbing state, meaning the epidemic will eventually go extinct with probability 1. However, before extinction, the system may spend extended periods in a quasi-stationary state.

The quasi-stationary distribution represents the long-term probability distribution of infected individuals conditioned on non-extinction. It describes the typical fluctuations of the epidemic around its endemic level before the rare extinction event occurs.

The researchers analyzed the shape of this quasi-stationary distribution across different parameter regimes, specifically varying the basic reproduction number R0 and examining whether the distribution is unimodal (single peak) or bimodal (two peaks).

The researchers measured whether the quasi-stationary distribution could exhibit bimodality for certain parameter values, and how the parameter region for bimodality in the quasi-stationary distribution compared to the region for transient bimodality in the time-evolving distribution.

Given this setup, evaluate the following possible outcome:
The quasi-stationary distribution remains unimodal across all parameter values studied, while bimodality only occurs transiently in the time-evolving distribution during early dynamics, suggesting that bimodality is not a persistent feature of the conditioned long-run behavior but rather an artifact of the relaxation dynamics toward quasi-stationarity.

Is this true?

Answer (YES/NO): NO